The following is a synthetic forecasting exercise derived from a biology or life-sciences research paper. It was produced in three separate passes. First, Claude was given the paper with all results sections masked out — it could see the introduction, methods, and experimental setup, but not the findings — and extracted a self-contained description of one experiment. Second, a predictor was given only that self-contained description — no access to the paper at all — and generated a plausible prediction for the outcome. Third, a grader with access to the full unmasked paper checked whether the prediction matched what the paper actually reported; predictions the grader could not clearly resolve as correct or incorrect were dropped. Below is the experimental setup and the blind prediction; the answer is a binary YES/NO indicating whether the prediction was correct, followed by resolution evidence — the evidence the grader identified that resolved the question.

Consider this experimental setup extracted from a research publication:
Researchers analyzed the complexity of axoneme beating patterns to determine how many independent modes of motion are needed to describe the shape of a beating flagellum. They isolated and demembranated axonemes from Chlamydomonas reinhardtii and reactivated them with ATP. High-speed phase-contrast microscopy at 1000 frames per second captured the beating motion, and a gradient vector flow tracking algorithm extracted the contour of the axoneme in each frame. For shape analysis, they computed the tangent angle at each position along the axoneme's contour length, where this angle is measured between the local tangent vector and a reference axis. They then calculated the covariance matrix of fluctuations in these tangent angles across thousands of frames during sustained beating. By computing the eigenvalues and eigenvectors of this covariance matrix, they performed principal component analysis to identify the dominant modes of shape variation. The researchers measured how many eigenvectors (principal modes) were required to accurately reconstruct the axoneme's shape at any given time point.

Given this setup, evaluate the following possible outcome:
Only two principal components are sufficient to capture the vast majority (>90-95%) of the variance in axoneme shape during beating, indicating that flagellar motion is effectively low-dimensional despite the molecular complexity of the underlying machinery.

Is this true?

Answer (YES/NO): NO